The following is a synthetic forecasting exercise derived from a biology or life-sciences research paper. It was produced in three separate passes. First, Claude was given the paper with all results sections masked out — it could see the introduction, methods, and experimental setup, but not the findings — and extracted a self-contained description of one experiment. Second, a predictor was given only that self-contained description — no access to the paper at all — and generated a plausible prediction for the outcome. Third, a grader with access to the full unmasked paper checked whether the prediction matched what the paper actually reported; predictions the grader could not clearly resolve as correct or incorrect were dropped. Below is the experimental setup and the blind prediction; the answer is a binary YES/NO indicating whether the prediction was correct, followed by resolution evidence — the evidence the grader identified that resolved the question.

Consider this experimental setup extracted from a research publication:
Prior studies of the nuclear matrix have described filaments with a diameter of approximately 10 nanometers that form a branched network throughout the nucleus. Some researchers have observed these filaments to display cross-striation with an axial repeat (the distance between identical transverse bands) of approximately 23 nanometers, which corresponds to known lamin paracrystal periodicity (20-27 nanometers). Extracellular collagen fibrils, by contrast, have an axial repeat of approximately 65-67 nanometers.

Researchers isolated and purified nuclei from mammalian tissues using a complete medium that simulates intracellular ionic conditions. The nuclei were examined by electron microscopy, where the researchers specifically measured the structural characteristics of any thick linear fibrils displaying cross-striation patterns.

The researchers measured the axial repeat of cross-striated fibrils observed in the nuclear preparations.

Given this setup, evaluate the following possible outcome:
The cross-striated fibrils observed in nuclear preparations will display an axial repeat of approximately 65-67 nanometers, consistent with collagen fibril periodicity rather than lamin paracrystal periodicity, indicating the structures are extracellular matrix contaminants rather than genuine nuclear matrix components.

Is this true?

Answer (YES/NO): NO